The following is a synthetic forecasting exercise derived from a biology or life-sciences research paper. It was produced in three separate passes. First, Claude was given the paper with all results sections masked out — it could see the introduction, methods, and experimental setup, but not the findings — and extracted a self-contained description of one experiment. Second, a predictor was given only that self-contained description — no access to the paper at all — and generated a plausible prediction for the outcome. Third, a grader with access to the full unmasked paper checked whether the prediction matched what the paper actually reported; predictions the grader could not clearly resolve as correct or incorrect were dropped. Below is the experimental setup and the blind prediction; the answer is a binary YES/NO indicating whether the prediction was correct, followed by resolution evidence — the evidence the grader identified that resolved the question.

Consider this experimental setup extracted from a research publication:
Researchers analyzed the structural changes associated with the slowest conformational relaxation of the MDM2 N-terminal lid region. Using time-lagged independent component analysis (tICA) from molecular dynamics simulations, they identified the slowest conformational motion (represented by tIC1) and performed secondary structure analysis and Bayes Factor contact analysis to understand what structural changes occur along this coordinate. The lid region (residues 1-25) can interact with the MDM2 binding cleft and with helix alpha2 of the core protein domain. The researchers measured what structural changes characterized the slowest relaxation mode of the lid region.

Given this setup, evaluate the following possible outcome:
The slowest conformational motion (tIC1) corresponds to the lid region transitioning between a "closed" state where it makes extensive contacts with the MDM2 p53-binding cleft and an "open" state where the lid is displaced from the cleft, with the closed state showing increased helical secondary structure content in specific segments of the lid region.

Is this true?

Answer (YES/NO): YES